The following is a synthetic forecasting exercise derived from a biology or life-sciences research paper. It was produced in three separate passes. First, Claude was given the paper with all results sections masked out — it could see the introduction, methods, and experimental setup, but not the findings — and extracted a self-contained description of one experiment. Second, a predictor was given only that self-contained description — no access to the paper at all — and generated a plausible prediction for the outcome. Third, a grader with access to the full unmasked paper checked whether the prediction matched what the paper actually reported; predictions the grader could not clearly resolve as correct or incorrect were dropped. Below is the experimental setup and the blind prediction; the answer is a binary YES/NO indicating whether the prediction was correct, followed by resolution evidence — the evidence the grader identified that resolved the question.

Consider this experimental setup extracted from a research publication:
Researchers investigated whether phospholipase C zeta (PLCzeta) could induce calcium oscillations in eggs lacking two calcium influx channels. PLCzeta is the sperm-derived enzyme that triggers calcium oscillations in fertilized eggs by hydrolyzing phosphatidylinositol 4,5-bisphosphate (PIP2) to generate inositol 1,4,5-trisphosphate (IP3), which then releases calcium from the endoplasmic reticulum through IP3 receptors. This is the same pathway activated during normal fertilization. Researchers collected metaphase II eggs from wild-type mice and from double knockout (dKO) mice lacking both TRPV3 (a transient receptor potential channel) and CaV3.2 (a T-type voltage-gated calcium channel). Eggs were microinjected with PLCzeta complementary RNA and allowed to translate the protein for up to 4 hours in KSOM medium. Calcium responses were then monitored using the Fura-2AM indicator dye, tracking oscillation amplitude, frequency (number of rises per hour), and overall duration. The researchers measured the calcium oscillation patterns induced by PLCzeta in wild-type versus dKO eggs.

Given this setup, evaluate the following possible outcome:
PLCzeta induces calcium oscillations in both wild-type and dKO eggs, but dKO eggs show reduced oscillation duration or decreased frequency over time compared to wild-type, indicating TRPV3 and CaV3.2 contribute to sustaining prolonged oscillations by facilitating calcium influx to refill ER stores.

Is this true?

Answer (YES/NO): YES